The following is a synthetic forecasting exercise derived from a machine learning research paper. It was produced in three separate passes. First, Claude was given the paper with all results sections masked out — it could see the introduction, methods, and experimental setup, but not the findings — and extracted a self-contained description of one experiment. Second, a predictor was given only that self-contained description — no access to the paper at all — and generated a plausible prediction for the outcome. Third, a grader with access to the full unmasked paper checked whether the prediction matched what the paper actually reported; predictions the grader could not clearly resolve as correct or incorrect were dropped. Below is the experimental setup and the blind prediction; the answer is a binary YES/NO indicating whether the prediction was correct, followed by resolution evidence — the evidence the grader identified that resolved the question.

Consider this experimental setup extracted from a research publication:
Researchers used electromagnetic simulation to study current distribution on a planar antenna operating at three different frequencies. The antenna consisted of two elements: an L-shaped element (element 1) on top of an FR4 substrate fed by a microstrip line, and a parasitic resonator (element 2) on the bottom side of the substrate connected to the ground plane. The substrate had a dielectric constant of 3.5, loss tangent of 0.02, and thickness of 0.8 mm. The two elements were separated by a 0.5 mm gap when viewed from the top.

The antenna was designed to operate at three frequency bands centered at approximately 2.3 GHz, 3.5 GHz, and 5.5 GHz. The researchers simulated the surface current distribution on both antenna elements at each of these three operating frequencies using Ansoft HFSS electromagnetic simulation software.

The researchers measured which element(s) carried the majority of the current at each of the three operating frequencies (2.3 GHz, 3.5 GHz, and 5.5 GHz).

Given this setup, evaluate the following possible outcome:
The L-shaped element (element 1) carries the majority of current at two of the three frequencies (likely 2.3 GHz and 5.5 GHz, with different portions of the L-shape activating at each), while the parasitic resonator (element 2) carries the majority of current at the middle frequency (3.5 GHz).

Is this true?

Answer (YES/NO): NO